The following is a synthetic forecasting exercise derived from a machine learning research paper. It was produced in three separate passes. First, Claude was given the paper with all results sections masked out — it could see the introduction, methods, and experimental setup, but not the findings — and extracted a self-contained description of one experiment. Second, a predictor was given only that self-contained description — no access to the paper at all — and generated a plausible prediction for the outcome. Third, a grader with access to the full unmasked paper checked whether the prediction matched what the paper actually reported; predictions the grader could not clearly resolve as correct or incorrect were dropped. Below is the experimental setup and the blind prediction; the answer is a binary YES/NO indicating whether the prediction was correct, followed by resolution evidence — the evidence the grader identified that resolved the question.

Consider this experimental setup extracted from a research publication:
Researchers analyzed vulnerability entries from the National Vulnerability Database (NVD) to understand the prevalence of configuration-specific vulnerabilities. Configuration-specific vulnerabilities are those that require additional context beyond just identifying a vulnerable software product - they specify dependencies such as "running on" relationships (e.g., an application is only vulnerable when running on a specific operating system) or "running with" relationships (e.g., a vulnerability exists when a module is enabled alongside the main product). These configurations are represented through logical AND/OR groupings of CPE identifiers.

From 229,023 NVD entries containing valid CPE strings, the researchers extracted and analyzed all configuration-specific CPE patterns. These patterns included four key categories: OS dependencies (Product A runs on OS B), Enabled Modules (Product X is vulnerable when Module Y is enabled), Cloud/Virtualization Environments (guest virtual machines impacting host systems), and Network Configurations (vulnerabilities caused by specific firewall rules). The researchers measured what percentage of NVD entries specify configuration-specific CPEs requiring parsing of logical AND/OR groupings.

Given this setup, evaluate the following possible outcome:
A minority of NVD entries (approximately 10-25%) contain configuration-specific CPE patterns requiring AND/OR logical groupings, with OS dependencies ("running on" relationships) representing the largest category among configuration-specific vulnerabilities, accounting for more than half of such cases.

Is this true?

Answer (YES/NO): NO